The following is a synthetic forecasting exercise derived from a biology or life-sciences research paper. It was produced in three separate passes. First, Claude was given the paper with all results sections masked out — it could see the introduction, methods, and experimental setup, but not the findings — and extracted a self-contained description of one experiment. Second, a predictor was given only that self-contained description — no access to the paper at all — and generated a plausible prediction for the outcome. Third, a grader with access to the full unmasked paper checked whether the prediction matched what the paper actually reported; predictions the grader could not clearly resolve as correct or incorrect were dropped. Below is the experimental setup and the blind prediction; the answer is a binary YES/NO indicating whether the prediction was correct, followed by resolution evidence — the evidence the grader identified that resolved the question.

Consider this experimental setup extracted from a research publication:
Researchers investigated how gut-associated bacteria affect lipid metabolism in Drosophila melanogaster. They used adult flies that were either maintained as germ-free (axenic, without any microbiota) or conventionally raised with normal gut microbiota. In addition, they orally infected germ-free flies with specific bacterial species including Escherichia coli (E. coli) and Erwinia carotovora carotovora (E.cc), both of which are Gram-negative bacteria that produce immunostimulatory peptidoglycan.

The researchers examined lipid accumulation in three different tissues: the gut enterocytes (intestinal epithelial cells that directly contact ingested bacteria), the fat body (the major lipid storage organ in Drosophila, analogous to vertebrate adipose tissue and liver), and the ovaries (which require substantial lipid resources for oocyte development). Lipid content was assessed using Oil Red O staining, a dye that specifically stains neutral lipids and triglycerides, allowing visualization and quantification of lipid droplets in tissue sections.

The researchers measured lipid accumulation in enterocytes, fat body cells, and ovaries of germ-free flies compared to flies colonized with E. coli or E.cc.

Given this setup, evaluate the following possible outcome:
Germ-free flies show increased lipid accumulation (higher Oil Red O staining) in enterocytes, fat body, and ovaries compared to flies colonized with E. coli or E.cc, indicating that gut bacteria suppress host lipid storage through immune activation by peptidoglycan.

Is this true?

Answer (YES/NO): NO